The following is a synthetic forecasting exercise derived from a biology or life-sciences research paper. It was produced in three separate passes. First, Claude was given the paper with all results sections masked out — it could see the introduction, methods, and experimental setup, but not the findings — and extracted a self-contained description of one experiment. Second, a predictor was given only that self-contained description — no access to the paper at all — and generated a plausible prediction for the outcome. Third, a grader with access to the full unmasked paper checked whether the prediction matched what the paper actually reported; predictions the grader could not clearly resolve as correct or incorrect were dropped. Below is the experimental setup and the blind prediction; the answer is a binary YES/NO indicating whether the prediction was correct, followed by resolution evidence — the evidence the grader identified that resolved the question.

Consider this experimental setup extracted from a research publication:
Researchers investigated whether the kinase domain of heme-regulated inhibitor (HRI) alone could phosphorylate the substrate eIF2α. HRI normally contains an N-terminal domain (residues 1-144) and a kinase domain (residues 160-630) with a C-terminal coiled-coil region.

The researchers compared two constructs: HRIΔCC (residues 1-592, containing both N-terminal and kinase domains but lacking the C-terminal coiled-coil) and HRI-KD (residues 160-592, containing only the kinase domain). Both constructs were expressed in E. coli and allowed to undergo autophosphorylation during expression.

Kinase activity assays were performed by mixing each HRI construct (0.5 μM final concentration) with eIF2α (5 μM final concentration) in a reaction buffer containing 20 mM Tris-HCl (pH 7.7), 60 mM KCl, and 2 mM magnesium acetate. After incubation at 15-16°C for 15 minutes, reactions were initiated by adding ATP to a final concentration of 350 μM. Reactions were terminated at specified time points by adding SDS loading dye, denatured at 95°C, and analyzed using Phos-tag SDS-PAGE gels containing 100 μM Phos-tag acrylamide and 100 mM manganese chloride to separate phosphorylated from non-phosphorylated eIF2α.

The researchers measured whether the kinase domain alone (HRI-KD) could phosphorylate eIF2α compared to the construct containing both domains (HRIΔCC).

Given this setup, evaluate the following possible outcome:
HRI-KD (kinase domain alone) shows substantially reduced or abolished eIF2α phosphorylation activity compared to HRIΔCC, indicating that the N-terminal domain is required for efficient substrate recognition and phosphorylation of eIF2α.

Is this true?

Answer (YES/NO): NO